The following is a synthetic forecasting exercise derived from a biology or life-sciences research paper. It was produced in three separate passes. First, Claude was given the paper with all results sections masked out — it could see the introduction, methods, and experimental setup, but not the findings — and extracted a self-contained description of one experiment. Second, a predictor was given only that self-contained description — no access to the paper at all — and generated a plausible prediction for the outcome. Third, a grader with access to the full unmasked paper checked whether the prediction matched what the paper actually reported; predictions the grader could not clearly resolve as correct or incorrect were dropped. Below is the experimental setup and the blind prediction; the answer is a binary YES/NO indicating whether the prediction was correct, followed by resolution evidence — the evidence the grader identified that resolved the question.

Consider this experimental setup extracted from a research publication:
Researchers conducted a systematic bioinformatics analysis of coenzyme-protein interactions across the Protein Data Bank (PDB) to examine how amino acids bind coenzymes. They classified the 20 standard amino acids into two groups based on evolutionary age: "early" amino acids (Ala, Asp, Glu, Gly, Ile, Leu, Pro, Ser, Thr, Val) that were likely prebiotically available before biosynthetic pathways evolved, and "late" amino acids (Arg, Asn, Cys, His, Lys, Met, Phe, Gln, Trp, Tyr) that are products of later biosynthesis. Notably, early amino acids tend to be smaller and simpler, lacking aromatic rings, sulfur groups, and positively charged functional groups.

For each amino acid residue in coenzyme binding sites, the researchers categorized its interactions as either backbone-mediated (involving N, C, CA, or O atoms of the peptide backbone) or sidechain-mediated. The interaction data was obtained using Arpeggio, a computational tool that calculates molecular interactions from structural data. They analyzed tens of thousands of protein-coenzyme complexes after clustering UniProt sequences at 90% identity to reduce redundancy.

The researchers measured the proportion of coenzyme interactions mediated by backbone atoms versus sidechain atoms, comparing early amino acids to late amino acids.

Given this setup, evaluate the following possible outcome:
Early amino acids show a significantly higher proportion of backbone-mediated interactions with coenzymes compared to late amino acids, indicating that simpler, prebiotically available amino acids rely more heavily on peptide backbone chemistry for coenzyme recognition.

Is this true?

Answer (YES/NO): YES